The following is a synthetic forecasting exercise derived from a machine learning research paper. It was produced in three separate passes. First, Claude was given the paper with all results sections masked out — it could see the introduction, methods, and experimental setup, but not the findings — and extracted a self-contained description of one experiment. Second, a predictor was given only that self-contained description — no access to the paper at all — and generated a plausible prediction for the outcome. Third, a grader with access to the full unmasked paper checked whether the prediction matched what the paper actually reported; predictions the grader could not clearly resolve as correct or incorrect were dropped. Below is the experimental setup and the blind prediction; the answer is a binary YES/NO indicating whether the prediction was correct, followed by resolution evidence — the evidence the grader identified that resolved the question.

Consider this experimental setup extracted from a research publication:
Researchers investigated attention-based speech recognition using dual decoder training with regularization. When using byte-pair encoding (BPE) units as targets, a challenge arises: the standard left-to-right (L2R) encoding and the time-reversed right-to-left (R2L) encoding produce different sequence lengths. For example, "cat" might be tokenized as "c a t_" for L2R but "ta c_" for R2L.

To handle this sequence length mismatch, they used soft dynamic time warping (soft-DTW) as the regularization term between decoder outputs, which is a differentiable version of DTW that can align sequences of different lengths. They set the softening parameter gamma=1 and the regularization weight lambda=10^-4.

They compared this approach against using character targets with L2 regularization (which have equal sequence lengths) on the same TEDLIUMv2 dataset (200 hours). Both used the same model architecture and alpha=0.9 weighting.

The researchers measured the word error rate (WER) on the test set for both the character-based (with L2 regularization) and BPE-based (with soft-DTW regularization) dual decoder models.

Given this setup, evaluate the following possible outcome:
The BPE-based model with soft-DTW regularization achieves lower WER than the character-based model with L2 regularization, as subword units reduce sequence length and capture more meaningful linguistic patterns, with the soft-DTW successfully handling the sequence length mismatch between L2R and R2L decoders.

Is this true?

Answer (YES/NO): NO